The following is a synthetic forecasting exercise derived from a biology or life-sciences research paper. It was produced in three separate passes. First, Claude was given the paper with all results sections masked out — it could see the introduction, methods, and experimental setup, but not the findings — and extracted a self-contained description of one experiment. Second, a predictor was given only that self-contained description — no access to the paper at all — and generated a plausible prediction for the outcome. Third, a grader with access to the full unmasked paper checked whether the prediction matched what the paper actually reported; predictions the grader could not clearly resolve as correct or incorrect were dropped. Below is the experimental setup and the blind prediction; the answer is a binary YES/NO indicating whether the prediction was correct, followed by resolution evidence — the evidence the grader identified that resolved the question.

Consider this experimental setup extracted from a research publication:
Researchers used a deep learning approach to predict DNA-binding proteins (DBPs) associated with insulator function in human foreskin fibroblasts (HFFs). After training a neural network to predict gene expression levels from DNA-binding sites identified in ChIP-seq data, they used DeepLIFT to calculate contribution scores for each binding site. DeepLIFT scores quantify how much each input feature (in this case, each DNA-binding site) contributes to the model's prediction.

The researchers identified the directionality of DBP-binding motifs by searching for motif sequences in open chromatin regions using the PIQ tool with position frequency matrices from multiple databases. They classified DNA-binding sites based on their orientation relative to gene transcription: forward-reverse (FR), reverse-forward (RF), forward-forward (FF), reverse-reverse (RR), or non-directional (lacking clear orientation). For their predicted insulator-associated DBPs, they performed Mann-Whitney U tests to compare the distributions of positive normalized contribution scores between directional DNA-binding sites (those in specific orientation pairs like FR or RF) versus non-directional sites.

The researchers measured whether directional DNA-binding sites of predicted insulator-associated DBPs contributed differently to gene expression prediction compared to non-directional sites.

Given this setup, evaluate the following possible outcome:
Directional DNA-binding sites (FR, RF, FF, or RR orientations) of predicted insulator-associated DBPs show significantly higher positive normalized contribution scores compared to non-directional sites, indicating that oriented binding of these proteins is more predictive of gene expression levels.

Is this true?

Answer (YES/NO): YES